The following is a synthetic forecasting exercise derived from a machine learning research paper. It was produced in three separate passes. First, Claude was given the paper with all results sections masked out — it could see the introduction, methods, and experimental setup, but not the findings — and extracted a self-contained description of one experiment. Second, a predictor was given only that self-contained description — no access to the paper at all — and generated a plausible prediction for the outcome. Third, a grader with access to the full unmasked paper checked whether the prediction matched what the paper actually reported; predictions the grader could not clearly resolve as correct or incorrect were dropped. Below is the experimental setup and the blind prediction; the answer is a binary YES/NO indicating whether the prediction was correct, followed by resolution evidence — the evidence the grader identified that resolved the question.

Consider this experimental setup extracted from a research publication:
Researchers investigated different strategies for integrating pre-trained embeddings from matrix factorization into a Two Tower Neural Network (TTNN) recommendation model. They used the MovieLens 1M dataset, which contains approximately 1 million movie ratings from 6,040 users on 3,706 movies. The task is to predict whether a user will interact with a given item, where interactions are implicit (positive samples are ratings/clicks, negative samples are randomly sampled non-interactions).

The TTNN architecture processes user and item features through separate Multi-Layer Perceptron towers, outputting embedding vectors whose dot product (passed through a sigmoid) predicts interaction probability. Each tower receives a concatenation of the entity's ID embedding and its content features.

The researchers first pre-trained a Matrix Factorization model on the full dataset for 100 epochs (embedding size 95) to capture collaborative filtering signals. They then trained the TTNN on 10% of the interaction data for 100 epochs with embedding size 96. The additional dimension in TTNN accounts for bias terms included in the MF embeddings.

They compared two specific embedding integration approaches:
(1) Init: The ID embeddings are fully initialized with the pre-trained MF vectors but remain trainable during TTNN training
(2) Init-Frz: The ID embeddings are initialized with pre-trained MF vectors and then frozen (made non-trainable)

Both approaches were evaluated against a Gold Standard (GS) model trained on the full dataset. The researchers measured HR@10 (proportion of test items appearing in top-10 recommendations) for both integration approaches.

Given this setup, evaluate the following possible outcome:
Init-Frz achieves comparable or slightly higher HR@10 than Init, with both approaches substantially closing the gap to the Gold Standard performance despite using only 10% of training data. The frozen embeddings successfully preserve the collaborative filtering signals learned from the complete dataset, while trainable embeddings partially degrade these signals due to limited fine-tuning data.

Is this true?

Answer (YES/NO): YES